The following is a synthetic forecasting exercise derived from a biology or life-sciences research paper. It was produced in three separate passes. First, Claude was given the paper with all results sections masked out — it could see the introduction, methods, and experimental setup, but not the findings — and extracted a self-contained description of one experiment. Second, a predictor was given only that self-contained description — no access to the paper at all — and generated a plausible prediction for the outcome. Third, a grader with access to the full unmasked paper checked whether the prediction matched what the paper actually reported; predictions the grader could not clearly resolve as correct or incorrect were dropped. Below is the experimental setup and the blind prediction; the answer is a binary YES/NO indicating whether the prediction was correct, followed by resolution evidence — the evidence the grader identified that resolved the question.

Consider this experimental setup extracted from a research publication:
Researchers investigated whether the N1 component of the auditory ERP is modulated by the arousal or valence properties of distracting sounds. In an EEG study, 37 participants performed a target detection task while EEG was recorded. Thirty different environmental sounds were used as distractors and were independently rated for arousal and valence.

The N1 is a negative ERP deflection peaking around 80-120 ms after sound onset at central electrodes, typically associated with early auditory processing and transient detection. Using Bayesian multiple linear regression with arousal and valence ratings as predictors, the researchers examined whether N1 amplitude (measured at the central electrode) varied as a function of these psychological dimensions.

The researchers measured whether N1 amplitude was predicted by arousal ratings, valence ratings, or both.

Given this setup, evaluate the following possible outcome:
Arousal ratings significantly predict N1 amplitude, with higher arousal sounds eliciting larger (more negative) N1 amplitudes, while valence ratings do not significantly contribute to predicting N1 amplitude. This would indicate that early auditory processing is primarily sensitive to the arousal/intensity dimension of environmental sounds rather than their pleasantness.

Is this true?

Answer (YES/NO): NO